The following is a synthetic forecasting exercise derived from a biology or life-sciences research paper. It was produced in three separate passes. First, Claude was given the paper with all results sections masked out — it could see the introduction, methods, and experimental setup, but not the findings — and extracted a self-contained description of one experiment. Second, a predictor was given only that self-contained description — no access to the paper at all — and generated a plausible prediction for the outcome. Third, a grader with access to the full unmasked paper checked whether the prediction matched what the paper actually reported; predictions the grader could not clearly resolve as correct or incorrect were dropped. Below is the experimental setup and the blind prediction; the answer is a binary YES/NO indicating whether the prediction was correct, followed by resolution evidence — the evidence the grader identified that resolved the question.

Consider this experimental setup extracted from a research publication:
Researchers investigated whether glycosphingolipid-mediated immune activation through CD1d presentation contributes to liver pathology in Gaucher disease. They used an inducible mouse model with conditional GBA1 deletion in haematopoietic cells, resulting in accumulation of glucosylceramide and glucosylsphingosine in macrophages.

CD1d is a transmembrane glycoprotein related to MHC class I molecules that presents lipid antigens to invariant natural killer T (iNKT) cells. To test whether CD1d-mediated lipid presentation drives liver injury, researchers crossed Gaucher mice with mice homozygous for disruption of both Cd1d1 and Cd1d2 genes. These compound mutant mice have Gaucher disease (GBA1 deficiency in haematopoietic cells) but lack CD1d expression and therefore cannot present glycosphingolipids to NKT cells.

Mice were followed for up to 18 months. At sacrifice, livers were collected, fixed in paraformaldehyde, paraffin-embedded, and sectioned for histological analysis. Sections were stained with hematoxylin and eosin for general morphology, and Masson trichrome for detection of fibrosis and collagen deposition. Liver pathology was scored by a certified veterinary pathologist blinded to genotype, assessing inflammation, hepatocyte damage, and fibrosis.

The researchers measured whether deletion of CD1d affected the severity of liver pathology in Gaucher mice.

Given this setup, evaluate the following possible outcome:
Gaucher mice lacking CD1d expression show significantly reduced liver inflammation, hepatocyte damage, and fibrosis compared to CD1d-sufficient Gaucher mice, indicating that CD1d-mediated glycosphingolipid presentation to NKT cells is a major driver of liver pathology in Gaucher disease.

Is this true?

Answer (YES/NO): YES